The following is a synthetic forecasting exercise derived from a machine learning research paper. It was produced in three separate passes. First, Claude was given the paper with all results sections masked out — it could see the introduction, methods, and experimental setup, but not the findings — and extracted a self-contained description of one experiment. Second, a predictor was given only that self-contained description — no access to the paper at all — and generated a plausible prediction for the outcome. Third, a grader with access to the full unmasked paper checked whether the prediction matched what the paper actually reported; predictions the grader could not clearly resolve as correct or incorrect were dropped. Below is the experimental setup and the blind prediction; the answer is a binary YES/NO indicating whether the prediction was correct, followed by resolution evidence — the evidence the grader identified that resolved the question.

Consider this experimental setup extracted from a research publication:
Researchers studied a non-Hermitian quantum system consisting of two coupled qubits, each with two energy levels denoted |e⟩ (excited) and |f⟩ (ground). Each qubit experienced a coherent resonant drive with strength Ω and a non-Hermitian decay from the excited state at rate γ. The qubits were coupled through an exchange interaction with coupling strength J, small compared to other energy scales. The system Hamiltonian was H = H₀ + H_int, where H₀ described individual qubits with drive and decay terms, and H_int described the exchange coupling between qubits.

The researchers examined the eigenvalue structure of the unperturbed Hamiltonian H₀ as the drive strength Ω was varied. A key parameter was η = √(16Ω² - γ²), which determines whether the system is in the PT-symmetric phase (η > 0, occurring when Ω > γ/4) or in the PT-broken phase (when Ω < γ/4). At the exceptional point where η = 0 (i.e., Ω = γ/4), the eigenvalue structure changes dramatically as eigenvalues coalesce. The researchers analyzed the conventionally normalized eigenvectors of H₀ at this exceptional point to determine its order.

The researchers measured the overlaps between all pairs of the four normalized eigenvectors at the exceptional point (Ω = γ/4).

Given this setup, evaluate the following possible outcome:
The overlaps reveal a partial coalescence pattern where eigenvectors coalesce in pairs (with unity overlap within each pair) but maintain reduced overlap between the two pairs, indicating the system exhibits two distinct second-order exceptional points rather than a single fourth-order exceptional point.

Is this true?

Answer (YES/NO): NO